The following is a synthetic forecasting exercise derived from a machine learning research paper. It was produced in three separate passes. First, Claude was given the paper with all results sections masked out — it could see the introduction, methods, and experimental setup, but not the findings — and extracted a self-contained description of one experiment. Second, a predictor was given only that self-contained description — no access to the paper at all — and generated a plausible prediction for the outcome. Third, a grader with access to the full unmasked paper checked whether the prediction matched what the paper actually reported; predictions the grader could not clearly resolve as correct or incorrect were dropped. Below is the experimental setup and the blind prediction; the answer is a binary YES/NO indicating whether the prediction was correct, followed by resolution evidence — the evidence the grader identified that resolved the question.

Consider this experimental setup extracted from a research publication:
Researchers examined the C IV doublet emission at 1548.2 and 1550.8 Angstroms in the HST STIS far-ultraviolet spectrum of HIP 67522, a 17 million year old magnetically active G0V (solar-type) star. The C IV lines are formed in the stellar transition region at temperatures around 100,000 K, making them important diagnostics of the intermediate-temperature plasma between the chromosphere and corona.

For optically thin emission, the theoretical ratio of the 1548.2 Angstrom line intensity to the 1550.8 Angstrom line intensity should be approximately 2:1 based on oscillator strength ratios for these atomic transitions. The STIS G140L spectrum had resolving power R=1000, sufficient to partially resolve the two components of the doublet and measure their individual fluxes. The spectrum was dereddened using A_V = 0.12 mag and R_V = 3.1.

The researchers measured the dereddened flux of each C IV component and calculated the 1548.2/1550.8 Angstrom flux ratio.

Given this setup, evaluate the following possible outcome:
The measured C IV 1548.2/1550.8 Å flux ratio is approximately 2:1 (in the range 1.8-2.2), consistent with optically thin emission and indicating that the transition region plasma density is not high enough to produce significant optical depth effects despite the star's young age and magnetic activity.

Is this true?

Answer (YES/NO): NO